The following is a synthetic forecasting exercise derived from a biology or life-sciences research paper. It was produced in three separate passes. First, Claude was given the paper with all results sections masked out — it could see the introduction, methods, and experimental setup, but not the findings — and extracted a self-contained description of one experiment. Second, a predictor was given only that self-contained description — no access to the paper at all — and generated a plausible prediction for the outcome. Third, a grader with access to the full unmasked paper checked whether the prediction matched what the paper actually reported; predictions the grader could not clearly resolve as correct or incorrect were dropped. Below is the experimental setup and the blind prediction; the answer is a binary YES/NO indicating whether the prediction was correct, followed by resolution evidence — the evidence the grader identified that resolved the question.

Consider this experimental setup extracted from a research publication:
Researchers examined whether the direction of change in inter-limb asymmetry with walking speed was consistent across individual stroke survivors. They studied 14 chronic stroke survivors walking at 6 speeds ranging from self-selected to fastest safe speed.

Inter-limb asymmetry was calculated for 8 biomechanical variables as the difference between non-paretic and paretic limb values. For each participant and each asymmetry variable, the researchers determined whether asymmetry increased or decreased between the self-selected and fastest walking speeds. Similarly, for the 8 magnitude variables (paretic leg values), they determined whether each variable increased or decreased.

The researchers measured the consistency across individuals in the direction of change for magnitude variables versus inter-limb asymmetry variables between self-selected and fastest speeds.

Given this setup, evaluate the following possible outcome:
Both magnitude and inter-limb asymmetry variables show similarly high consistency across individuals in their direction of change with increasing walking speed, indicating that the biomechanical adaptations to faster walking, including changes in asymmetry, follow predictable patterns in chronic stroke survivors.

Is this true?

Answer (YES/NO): NO